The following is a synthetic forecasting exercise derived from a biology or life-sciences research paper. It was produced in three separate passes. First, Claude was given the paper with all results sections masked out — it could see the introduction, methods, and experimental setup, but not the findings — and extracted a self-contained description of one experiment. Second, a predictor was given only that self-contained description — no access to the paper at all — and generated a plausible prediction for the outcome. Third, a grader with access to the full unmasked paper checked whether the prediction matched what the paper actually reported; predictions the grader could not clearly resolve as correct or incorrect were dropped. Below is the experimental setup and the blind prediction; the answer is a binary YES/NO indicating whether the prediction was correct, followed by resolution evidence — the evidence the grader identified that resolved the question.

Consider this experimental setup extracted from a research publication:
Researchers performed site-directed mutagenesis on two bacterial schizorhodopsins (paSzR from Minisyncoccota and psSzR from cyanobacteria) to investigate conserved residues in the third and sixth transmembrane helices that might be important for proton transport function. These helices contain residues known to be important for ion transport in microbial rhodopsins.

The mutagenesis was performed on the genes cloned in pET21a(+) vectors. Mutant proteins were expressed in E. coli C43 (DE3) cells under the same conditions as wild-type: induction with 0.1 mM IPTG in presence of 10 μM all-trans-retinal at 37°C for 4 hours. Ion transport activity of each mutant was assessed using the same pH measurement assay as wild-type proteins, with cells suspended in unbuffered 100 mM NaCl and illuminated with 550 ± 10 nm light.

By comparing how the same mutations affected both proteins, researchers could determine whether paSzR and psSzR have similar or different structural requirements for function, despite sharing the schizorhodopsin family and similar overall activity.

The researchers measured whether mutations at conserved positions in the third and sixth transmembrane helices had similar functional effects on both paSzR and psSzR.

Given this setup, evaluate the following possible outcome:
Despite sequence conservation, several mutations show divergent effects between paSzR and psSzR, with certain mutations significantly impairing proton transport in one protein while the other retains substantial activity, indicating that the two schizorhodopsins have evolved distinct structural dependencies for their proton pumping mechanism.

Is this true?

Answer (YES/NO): YES